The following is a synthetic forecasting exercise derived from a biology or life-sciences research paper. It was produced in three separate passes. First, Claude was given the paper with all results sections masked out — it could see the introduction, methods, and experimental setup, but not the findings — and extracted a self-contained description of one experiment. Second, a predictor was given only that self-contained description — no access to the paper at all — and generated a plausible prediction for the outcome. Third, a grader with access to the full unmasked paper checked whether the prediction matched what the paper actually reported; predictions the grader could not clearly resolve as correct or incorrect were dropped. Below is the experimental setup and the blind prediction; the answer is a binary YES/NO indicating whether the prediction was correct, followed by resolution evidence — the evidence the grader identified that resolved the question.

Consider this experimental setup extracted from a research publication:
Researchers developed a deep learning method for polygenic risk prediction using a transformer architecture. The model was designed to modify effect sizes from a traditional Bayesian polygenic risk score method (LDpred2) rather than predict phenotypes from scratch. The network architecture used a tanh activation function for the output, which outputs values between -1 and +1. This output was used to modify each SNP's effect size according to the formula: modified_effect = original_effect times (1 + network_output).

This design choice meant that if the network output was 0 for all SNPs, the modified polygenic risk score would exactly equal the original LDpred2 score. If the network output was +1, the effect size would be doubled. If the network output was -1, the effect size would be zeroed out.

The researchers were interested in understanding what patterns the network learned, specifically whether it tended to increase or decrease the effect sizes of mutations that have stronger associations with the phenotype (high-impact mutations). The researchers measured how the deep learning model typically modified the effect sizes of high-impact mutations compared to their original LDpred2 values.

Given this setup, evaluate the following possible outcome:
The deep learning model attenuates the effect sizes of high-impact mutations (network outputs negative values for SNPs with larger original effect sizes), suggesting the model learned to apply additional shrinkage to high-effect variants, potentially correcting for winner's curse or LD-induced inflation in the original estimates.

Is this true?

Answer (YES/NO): NO